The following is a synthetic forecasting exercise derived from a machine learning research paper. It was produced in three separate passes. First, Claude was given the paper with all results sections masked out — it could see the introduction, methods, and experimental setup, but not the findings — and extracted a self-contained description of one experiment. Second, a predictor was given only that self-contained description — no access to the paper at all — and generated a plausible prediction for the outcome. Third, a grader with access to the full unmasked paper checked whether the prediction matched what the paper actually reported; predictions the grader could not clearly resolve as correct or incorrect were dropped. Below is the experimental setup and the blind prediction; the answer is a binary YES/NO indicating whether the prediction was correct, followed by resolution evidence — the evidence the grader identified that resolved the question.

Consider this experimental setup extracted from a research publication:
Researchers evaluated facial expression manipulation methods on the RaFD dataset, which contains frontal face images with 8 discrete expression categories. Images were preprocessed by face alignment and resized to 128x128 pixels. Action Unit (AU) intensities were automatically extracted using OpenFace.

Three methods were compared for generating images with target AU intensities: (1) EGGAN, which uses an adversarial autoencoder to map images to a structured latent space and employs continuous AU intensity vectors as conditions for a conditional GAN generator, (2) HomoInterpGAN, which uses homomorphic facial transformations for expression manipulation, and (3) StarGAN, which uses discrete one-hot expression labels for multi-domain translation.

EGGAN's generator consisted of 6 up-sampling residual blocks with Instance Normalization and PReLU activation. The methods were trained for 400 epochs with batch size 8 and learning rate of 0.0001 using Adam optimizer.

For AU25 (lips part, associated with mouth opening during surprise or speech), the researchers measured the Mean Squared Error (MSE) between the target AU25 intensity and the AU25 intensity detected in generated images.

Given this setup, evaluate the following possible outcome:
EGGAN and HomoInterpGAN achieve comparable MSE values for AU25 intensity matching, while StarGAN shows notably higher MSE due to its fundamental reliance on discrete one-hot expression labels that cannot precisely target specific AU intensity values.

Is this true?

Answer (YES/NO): NO